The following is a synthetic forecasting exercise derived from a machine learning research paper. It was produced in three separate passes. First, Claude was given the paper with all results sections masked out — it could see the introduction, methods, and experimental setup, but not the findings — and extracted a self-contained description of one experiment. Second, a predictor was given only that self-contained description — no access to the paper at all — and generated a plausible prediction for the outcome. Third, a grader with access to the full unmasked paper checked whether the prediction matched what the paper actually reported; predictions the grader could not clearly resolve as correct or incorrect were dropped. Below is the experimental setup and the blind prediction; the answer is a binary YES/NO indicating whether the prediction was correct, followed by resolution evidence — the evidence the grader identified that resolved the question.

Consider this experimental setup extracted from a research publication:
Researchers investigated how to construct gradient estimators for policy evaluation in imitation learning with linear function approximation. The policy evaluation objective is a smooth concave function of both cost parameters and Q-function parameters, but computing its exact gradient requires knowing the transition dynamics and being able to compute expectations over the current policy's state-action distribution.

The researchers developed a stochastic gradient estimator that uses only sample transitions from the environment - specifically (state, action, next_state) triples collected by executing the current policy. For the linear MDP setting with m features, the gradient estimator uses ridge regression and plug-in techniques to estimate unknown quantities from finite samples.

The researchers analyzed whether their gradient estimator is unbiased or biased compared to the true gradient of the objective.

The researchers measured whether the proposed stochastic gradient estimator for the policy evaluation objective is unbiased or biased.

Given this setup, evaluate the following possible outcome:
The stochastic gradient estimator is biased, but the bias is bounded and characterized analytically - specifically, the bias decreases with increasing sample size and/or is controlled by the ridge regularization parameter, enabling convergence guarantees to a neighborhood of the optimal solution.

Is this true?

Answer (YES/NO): YES